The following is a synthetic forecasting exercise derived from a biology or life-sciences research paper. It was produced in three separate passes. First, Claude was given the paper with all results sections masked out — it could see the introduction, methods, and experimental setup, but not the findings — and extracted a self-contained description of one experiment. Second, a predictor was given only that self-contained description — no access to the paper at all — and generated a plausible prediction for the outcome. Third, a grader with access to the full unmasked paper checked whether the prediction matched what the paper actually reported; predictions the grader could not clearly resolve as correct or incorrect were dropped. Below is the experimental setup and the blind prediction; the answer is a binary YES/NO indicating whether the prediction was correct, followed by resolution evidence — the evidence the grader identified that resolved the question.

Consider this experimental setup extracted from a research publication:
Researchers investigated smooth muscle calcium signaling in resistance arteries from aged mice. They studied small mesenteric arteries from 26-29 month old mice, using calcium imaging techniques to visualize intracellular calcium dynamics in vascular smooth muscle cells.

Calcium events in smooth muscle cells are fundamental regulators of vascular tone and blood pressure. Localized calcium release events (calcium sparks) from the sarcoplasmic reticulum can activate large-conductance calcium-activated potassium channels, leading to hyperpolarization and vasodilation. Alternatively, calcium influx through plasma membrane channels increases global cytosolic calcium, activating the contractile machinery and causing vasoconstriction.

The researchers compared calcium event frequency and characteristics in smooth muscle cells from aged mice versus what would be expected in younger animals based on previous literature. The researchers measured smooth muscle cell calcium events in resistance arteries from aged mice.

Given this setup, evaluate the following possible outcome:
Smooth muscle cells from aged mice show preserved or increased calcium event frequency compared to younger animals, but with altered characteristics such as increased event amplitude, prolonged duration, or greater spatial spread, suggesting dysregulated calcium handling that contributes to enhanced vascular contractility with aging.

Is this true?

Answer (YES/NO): YES